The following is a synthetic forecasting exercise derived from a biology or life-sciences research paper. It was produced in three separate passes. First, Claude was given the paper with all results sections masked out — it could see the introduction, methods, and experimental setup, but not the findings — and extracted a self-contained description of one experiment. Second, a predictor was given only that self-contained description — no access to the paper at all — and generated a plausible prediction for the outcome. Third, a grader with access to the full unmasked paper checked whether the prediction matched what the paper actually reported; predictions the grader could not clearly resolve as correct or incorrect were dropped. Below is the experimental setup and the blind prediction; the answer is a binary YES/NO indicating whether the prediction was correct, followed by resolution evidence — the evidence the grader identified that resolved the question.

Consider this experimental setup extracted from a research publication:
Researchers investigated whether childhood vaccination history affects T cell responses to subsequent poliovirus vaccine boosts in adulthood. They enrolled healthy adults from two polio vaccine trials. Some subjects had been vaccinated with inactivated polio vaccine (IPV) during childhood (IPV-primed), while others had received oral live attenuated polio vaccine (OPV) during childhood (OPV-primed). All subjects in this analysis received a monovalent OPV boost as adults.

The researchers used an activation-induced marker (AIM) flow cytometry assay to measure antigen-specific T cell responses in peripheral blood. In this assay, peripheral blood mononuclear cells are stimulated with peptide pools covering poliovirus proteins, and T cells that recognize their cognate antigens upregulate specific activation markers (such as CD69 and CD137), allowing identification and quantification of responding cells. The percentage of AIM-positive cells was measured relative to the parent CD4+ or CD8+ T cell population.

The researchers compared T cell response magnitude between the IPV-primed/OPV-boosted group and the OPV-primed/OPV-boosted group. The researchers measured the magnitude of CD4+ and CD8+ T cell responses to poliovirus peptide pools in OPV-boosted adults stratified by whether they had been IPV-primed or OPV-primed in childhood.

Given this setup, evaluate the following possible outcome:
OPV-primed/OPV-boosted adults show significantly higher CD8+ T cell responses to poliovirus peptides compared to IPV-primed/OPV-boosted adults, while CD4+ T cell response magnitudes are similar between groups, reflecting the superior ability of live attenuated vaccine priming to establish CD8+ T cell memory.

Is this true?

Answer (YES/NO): NO